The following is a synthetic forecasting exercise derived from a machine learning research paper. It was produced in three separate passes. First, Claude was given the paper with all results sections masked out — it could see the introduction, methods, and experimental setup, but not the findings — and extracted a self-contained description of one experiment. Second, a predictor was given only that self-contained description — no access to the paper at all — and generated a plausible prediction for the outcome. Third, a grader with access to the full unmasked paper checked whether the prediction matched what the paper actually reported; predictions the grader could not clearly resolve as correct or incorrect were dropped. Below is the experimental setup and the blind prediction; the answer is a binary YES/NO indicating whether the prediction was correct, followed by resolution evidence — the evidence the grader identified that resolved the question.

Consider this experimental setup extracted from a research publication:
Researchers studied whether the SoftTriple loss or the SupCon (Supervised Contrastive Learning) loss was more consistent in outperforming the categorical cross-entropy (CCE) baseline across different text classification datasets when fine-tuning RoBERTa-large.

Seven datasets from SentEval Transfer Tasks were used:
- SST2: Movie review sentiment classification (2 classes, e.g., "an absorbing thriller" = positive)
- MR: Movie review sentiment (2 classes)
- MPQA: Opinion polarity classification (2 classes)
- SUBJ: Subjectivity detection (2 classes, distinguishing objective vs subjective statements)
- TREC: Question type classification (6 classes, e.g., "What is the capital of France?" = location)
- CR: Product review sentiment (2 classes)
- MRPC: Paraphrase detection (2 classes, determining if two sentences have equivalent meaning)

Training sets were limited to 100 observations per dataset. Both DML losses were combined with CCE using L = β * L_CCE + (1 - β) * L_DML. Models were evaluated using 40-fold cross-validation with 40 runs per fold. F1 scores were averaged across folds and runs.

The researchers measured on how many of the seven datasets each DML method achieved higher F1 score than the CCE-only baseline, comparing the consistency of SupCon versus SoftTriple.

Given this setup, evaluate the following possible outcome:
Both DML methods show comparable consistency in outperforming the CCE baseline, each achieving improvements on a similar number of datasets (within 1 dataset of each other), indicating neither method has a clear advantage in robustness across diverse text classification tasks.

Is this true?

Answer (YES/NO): NO